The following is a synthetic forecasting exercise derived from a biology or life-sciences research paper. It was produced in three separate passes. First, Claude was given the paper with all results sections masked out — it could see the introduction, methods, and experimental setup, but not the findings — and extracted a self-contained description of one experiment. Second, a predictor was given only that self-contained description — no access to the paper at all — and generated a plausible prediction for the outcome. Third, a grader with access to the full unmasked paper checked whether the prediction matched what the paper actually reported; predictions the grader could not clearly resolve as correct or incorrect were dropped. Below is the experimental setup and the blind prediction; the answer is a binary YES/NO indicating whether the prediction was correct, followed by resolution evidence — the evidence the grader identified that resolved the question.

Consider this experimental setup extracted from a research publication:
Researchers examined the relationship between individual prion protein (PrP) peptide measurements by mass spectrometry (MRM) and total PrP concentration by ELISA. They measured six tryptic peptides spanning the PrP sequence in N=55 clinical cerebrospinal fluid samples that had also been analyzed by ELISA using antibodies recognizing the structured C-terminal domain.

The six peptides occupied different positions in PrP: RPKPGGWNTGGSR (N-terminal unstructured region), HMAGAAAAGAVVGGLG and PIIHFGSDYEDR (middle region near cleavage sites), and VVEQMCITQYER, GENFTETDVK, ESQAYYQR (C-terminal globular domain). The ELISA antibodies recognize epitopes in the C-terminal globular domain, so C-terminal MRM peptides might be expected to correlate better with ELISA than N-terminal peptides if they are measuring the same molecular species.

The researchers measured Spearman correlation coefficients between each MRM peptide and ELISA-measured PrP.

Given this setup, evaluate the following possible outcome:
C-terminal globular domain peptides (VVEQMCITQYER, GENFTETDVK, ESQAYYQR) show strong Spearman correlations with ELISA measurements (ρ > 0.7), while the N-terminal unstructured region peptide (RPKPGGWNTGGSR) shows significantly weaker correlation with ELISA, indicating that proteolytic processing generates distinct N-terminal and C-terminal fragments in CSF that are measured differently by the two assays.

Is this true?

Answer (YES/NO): NO